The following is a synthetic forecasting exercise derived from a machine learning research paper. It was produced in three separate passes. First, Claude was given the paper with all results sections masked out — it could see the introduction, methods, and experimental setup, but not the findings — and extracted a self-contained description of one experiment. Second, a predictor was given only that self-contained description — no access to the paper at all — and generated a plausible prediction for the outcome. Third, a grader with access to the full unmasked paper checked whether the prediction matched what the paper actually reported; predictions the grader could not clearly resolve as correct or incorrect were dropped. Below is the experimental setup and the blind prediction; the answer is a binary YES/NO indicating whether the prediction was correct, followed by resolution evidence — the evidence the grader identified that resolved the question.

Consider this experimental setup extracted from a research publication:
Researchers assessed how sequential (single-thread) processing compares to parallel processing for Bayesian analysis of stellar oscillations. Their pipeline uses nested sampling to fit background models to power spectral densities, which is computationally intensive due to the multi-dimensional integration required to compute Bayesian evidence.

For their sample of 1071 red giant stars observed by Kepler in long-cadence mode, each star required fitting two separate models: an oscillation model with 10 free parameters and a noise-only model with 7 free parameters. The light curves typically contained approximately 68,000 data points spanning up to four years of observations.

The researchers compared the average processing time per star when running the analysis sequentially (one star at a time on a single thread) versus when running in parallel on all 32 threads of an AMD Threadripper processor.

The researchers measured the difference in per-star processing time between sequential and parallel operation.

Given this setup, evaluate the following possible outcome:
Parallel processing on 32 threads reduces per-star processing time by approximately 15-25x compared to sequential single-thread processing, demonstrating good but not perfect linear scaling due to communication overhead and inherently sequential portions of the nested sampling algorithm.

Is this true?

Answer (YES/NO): YES